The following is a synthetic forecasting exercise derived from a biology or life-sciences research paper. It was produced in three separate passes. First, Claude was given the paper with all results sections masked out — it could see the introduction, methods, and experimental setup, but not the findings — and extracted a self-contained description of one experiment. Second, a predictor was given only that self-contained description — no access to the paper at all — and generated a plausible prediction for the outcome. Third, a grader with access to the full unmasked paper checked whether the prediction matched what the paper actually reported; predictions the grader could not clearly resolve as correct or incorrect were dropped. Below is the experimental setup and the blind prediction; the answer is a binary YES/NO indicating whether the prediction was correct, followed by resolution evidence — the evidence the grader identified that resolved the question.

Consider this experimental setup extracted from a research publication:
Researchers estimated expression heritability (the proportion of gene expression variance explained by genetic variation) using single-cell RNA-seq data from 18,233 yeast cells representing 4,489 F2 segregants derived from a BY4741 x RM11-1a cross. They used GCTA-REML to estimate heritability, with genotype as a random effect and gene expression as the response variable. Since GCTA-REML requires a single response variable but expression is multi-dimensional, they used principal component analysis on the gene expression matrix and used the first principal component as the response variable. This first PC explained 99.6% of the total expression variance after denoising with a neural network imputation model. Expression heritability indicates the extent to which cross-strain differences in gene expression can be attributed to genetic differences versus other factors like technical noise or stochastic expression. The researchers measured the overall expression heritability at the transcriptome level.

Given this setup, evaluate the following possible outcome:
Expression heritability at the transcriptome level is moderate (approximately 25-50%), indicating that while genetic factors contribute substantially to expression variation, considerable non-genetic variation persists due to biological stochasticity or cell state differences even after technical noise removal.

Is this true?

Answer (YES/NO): NO